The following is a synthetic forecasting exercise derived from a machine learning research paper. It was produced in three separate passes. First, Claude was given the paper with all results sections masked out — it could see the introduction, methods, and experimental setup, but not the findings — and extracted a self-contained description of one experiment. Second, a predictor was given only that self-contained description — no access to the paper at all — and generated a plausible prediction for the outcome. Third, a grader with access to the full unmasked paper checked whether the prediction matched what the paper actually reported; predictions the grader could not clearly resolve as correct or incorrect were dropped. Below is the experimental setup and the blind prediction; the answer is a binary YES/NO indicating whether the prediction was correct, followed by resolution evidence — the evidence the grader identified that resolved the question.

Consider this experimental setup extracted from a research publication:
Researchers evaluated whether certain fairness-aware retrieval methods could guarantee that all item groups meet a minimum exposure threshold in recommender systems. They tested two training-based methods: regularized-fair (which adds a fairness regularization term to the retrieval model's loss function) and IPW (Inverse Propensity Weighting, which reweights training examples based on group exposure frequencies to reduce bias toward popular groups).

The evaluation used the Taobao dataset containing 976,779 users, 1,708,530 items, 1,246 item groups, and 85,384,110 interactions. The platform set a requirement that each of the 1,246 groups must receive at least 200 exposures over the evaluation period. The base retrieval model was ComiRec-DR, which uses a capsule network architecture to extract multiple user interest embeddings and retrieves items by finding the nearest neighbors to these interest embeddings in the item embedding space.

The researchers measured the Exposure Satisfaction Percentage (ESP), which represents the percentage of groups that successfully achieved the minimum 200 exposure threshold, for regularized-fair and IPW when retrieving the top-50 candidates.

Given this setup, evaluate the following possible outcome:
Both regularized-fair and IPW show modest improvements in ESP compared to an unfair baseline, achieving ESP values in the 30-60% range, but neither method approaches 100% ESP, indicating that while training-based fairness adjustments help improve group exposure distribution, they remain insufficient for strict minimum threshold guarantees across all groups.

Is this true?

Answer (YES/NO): NO